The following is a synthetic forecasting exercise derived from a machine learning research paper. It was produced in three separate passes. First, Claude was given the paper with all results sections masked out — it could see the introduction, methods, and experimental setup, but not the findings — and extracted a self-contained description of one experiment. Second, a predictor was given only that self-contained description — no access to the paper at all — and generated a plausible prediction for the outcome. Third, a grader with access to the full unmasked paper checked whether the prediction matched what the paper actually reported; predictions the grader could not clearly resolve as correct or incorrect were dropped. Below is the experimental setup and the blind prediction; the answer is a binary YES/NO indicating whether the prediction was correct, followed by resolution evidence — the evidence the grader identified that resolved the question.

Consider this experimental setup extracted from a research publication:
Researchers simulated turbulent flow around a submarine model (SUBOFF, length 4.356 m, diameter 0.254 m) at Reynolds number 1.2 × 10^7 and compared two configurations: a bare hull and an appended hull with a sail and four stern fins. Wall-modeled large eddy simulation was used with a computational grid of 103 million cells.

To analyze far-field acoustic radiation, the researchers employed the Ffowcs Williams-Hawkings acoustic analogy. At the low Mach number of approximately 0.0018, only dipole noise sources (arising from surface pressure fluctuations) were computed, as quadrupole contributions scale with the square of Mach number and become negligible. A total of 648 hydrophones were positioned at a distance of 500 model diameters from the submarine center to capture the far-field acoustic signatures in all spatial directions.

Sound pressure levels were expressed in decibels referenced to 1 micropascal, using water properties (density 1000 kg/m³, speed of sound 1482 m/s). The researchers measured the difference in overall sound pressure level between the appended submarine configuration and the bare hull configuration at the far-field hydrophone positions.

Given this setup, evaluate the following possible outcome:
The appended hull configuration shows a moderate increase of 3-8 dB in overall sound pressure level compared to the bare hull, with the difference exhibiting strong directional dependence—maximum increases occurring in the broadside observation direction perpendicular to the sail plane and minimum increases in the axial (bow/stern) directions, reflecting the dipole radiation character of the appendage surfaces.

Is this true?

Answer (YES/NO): NO